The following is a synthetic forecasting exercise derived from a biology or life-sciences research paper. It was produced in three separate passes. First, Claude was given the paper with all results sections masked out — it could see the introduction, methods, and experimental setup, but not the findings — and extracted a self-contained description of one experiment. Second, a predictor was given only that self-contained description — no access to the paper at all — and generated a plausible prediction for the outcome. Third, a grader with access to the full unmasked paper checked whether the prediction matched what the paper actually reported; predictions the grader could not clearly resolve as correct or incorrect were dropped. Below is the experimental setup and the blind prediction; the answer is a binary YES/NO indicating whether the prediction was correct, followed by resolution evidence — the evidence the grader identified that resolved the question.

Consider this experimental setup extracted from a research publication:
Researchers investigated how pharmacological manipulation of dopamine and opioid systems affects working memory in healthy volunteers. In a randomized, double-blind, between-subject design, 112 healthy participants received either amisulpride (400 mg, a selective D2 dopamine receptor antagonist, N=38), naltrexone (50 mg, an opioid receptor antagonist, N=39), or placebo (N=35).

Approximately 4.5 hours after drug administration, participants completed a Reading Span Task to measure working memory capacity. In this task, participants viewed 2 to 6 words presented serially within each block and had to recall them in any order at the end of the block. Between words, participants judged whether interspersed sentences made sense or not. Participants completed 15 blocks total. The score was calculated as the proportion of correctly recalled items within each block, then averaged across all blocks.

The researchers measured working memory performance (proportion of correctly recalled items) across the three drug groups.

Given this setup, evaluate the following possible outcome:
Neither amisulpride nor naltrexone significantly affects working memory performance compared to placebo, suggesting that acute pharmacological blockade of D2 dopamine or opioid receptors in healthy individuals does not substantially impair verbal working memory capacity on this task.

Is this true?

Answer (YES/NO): YES